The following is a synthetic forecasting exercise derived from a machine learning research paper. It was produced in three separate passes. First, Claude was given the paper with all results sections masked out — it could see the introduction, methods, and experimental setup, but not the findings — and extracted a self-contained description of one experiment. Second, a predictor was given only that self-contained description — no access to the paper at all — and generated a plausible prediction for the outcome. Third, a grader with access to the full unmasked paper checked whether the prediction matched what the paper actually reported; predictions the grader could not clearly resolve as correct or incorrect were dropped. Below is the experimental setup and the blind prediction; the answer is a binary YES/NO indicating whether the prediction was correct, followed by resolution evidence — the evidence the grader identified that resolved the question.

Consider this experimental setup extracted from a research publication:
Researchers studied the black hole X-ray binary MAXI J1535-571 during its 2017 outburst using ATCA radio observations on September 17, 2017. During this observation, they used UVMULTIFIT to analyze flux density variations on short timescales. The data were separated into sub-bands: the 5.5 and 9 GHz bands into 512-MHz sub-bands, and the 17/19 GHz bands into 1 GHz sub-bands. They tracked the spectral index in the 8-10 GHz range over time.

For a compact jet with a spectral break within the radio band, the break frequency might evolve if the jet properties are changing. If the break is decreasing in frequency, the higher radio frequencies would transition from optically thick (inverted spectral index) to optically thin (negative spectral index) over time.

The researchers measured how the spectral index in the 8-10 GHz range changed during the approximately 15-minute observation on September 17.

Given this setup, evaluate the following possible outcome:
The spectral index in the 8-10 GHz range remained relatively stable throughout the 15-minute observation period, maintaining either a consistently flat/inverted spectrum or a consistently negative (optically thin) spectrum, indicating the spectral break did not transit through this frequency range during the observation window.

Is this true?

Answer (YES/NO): NO